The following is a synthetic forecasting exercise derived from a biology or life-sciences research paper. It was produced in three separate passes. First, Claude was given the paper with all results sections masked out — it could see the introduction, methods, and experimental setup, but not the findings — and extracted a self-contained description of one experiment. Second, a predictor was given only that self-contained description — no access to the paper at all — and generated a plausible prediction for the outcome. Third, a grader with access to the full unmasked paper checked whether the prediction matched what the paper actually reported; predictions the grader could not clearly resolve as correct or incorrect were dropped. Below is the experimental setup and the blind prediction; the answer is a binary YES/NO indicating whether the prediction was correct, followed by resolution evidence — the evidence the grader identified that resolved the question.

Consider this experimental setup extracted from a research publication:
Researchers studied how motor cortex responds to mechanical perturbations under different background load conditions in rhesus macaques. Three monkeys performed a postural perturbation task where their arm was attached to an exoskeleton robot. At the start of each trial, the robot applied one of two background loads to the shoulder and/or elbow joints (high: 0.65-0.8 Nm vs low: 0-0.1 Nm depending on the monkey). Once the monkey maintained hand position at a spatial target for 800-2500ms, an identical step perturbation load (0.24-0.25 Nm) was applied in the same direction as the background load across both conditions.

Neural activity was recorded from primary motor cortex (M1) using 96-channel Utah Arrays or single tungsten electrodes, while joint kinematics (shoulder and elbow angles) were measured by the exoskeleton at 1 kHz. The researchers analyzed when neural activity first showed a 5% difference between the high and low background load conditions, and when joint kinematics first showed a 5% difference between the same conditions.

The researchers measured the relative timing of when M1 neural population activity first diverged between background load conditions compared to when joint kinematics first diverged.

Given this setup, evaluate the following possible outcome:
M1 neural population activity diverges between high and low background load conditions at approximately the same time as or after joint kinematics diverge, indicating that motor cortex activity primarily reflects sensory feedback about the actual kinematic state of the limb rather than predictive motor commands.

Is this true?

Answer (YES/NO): NO